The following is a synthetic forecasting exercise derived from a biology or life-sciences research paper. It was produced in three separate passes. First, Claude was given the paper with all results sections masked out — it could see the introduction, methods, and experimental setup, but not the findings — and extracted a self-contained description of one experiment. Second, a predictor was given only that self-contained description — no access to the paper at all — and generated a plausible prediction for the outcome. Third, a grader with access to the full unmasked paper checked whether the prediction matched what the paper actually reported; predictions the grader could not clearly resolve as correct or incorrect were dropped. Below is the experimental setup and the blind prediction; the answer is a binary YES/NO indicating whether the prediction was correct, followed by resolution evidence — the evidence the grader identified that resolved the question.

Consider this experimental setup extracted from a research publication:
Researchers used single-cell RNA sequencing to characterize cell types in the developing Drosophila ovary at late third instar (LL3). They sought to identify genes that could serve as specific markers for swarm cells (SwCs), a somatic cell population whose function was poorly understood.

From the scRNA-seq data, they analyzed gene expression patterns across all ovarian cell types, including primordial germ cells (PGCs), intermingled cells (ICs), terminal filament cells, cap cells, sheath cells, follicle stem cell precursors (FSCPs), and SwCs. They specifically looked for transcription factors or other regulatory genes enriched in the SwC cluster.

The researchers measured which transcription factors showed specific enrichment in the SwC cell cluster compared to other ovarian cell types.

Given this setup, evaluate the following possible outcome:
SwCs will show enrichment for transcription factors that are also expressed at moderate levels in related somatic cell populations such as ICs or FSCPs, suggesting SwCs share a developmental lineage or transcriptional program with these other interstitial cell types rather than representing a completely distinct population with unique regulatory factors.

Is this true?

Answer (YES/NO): NO